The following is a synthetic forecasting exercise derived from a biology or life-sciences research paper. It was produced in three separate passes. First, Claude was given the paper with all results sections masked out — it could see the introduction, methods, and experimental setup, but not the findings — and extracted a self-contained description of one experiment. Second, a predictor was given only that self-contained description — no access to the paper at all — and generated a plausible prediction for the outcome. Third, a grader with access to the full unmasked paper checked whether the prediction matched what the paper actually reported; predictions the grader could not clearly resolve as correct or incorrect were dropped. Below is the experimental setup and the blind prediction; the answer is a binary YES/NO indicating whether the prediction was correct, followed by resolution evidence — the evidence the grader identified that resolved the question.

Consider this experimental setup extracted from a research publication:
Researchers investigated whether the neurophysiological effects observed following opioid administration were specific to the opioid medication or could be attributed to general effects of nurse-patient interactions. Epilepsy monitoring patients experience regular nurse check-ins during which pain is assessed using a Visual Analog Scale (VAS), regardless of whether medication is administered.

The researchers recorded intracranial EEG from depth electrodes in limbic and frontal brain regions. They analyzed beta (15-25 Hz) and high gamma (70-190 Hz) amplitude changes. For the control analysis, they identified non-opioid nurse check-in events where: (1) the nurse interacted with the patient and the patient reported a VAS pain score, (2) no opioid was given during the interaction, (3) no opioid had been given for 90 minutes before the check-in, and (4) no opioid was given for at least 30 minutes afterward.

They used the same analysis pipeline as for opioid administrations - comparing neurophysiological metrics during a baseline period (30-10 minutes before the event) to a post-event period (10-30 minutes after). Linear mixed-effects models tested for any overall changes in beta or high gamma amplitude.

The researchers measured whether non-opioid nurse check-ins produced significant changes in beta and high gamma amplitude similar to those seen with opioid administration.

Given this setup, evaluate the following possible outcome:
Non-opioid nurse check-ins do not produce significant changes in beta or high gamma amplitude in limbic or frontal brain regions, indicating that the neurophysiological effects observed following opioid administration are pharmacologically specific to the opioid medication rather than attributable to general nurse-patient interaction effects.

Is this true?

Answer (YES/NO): YES